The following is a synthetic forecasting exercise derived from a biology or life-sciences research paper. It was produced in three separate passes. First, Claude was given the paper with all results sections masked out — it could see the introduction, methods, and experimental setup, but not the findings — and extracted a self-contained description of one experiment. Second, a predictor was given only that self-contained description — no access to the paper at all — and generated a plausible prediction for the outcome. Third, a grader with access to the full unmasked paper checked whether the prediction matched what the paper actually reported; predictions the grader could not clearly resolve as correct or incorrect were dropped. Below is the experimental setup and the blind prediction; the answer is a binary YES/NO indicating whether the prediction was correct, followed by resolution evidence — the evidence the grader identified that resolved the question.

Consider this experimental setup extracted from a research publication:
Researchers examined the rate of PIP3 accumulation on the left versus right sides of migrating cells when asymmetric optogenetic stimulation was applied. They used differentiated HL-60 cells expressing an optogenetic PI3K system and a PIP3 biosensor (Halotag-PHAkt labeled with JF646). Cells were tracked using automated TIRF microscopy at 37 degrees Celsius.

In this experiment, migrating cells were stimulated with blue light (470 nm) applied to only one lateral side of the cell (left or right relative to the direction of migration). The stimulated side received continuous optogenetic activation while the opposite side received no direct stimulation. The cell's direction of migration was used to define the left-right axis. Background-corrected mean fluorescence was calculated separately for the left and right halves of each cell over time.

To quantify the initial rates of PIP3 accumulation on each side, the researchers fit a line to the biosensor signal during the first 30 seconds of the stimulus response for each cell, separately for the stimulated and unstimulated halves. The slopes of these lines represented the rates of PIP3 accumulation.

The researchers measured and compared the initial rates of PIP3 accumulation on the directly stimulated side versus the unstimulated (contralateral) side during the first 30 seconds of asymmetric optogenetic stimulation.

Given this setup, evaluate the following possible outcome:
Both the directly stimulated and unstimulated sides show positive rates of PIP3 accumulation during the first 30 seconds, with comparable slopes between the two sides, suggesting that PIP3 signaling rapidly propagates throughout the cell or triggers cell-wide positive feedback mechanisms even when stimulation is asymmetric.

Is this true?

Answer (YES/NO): NO